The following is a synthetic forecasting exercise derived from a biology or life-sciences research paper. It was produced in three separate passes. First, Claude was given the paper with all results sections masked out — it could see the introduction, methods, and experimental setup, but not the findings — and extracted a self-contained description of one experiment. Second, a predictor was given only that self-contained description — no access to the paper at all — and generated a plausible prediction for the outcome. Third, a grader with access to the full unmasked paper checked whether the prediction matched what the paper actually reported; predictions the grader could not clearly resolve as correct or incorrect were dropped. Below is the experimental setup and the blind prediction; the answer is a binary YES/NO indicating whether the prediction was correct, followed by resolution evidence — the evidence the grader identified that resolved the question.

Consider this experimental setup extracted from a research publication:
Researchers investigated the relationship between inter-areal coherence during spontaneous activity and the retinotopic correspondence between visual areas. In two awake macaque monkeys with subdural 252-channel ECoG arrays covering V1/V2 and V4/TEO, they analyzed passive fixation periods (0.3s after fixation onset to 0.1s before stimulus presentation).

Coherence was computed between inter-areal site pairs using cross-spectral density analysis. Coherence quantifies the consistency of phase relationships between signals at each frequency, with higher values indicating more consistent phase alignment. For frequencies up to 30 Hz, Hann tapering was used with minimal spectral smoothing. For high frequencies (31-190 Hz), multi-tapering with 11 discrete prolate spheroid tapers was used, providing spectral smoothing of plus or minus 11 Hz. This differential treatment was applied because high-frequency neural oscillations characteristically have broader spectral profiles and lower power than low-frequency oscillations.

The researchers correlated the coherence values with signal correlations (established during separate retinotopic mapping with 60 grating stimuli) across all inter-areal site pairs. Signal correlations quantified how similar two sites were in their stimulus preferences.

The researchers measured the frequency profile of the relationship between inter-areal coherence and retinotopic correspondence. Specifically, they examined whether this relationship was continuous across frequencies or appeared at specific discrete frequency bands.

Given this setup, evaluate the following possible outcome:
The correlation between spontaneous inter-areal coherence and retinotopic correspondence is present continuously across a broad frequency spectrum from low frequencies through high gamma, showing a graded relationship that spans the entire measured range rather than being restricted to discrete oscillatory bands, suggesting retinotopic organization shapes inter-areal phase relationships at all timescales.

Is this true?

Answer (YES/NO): NO